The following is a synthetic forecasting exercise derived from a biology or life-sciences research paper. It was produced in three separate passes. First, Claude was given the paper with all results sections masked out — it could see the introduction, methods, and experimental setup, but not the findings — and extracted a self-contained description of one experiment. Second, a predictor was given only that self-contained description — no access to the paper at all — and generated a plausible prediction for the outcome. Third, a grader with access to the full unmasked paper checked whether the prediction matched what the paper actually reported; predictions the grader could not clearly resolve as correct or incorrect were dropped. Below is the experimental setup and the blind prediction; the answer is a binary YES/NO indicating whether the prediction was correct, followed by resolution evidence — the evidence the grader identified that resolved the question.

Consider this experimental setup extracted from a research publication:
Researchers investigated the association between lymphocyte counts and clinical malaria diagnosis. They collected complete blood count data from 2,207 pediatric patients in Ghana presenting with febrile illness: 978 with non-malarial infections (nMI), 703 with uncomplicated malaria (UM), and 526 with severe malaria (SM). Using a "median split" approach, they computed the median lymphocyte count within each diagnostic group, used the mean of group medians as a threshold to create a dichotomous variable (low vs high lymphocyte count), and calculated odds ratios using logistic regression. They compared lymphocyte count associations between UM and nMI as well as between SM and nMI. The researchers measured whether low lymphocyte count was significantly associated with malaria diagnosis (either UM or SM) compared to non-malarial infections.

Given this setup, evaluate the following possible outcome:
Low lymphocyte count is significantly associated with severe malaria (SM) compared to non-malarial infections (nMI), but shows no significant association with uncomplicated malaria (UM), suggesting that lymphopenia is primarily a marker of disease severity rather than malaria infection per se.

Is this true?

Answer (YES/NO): NO